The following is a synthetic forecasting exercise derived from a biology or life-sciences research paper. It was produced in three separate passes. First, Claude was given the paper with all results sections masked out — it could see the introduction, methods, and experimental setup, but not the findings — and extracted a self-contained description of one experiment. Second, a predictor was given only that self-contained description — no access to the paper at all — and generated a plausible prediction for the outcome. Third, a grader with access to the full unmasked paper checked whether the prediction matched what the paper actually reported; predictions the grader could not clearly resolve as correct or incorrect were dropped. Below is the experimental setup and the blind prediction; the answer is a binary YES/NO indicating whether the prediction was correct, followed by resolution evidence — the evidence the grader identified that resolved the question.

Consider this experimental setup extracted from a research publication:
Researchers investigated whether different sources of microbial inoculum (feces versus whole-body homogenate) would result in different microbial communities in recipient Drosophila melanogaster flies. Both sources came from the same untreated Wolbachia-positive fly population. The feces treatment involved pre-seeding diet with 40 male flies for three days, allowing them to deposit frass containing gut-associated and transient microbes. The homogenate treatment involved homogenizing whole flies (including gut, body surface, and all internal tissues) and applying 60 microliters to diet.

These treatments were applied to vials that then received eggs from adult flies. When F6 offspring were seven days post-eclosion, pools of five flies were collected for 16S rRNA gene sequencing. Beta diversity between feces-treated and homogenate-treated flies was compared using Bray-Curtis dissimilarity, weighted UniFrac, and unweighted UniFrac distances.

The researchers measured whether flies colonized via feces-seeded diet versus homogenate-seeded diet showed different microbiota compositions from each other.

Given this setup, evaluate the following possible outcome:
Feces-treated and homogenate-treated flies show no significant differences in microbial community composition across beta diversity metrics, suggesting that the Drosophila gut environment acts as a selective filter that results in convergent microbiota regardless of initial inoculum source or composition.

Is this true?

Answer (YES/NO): NO